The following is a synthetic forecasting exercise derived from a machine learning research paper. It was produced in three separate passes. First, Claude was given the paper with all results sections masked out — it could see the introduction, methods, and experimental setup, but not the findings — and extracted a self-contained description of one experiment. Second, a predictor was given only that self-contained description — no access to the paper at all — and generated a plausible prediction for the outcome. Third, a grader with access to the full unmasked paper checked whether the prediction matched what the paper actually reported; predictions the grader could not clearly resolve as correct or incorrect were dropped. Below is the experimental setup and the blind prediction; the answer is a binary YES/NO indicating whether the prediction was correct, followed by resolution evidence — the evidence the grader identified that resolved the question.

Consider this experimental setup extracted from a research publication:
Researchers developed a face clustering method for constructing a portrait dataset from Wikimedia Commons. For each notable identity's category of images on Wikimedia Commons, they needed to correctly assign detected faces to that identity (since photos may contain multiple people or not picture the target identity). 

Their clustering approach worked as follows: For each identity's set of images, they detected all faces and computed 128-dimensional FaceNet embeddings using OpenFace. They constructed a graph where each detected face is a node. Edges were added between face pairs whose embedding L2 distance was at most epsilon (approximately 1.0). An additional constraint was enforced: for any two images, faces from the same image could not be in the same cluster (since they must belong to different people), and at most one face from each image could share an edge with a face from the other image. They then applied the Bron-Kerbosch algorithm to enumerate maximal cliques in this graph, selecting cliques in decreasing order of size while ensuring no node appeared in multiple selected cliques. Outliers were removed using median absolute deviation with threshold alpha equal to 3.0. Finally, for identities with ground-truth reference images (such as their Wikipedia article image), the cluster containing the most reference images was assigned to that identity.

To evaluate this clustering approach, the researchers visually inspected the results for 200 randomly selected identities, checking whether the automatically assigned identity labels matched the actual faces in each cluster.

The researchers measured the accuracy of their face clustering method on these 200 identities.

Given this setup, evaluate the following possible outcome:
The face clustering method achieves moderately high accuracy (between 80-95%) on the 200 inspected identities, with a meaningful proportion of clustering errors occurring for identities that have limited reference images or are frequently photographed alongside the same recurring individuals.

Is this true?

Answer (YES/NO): NO